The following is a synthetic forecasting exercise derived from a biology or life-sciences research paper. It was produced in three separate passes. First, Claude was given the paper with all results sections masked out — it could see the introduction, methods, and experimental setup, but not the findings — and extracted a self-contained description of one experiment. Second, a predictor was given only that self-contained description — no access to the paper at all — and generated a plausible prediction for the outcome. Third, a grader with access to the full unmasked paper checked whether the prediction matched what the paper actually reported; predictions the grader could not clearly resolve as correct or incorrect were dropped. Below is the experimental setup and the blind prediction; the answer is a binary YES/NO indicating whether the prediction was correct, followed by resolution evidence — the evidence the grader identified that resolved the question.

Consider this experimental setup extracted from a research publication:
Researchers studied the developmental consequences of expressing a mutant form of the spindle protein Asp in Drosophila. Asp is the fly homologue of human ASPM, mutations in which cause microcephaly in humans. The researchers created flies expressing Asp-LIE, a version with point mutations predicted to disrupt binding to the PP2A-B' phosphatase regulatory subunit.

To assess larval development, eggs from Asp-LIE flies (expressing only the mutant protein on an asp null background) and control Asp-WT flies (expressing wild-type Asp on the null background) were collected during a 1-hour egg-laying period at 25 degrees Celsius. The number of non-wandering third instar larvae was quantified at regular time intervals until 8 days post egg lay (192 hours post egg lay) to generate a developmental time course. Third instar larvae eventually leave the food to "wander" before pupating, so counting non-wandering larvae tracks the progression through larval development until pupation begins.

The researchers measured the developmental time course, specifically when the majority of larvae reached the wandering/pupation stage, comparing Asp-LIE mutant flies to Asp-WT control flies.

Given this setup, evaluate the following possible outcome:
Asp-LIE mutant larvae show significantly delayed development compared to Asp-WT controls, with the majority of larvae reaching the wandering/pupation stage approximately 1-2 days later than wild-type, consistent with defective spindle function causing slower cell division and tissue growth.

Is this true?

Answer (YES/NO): NO